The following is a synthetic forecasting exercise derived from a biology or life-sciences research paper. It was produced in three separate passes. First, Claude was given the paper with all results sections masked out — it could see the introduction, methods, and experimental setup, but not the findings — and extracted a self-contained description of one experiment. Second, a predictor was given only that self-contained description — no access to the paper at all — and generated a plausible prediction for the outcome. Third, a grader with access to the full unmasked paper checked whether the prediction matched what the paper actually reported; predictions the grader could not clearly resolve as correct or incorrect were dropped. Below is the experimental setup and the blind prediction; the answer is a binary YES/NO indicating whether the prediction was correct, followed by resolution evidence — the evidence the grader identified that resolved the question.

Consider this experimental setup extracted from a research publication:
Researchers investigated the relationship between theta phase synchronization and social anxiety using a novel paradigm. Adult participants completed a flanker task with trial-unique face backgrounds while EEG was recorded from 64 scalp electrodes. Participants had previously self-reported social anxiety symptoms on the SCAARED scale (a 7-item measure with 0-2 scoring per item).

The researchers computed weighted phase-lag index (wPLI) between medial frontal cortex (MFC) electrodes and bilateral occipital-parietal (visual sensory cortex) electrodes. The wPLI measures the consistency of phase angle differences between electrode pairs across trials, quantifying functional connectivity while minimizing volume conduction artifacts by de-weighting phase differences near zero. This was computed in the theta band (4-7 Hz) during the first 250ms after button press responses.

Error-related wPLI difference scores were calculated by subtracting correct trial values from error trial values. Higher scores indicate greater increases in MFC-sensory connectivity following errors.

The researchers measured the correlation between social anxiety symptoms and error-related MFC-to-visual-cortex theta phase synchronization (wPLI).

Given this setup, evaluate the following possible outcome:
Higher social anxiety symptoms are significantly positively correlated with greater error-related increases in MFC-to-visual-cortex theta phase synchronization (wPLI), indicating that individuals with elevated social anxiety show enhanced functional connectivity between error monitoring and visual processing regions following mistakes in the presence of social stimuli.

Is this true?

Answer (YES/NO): YES